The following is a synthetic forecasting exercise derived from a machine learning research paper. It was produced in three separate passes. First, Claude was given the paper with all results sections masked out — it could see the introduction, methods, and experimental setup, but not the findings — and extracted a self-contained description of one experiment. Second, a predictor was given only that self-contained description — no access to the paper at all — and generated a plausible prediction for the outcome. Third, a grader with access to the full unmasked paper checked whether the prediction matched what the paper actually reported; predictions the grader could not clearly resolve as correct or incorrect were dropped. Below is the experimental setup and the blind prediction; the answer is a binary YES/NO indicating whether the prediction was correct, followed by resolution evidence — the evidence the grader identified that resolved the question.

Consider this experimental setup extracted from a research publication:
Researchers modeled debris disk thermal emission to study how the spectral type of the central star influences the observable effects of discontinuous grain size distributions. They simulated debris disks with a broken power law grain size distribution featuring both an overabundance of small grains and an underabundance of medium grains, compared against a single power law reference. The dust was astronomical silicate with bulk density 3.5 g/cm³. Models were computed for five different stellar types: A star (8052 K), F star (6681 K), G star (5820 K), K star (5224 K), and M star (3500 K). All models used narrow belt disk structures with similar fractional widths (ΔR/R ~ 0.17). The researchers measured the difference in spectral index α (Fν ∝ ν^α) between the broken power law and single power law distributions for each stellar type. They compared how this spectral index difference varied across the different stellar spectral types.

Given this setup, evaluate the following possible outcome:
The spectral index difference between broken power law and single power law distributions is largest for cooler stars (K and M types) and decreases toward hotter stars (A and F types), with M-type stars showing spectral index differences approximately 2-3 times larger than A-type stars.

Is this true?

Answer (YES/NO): NO